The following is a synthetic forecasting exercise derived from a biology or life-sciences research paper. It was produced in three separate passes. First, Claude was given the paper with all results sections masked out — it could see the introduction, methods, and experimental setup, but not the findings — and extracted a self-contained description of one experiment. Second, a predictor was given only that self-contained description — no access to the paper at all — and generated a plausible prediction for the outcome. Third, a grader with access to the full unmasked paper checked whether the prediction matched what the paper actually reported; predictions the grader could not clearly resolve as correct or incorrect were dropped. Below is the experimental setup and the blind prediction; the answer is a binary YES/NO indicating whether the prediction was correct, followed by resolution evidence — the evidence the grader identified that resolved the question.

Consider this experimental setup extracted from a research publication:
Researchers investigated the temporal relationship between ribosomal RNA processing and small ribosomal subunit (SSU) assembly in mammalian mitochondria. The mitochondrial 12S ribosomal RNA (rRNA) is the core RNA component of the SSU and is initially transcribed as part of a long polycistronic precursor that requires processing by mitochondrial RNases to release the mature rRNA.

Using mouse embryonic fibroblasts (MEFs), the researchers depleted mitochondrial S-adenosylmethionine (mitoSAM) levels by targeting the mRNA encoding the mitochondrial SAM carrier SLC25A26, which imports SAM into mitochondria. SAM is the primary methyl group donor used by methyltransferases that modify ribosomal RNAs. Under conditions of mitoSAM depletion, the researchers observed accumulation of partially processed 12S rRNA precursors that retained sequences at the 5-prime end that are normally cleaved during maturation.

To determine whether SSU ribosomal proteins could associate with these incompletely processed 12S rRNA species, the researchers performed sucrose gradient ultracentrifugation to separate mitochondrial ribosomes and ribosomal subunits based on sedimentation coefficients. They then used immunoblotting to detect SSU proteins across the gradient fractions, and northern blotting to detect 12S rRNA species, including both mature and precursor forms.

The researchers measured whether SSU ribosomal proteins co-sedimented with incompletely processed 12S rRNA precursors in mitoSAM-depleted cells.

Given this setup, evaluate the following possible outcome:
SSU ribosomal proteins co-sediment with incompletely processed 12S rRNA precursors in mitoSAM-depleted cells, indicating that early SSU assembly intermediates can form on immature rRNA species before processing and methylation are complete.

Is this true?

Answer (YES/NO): YES